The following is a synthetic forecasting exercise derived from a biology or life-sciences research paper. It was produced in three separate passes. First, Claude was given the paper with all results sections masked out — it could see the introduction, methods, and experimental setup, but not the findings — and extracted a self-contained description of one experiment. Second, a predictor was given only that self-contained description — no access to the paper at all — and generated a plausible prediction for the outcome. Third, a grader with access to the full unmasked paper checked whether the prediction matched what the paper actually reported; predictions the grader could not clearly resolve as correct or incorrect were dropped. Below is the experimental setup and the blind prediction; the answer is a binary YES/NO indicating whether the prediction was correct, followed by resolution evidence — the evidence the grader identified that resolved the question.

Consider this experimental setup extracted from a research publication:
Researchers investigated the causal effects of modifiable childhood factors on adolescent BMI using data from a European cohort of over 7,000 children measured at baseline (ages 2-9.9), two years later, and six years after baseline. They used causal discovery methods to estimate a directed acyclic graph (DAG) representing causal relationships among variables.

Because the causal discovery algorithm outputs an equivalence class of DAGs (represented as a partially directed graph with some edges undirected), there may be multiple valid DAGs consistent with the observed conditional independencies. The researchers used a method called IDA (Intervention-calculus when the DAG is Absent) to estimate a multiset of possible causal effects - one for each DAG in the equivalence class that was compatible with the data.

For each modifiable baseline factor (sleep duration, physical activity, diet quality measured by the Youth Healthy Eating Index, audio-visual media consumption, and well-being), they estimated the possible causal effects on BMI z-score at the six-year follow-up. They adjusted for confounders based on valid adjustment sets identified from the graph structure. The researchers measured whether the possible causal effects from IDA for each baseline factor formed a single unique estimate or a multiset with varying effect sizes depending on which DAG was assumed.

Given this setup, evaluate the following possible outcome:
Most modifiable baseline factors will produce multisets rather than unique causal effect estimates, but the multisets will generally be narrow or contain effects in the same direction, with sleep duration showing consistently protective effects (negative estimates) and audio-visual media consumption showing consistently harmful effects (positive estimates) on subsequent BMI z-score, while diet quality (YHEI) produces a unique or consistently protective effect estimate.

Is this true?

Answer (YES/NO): NO